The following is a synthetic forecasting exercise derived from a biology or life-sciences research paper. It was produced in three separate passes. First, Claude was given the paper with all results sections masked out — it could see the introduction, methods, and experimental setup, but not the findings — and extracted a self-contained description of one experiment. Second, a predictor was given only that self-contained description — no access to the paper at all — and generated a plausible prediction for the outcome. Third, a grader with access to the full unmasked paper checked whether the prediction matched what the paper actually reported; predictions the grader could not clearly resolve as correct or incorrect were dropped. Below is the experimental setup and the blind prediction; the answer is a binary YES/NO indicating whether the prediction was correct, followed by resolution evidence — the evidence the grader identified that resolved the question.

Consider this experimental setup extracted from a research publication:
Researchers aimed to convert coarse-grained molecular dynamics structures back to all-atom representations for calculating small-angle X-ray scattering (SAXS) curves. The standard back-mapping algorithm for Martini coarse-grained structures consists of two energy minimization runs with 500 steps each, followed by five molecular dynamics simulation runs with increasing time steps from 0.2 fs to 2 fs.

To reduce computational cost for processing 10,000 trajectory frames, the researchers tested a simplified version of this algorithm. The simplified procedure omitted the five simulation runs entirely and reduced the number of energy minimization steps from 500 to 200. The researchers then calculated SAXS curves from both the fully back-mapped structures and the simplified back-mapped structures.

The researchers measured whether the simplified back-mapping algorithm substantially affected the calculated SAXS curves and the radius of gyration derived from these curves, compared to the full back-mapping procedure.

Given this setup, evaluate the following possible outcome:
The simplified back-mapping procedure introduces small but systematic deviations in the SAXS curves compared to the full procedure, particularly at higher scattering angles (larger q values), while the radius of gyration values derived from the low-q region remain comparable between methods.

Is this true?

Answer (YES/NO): NO